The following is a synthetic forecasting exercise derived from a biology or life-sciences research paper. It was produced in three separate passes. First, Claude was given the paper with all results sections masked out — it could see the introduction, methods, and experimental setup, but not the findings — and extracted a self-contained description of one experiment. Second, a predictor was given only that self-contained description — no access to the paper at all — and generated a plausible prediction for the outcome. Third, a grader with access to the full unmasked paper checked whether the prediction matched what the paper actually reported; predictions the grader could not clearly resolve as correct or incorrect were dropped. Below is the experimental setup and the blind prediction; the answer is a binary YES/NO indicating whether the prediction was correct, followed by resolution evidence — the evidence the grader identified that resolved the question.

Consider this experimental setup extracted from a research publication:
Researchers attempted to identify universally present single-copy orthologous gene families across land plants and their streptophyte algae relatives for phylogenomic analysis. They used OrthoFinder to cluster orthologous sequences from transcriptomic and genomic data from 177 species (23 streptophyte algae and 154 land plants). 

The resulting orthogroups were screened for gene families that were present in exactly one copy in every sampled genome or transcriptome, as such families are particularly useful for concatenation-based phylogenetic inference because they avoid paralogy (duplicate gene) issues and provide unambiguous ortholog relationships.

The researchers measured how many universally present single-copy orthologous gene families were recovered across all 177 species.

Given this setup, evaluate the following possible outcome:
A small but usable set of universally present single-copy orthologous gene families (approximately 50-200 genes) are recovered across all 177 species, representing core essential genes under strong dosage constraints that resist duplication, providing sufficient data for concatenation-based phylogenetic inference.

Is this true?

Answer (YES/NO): NO